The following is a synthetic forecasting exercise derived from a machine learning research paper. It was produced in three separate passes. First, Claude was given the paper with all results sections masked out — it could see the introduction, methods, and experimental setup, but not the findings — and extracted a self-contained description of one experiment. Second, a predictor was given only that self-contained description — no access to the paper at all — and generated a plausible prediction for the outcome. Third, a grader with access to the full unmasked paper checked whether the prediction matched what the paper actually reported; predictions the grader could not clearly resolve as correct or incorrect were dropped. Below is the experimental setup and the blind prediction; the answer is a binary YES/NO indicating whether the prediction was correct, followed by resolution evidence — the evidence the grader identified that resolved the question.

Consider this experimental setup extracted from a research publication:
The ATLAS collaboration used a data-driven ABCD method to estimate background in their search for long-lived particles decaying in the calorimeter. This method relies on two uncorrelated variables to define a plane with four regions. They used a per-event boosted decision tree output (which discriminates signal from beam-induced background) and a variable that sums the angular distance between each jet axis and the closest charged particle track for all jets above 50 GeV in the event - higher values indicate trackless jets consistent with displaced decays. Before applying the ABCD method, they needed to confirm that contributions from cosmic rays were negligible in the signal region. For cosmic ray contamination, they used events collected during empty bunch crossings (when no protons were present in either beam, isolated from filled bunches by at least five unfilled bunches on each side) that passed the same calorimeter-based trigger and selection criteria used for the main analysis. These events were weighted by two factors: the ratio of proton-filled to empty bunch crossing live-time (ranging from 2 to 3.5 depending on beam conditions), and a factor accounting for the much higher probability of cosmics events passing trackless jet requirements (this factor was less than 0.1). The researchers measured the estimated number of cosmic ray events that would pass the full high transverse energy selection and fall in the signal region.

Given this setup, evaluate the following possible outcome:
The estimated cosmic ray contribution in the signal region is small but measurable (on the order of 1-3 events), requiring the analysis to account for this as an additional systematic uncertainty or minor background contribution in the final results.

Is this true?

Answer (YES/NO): NO